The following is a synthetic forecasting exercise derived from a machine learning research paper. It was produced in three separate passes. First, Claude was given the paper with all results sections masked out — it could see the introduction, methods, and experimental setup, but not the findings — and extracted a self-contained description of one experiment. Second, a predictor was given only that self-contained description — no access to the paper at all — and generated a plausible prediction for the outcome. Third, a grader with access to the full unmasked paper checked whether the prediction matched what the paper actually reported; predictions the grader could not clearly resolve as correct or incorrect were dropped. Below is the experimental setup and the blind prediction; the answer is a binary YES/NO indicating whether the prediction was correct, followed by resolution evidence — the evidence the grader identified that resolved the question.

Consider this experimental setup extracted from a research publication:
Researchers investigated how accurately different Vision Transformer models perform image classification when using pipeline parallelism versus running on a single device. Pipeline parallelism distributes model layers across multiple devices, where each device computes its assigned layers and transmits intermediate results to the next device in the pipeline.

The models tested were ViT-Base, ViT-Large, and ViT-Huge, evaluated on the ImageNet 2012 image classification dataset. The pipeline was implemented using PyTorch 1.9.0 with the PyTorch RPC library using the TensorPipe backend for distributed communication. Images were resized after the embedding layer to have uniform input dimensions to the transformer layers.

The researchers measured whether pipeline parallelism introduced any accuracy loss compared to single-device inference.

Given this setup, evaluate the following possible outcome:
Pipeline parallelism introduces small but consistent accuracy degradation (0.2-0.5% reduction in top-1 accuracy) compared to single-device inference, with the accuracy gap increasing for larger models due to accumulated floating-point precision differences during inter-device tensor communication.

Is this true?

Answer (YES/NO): NO